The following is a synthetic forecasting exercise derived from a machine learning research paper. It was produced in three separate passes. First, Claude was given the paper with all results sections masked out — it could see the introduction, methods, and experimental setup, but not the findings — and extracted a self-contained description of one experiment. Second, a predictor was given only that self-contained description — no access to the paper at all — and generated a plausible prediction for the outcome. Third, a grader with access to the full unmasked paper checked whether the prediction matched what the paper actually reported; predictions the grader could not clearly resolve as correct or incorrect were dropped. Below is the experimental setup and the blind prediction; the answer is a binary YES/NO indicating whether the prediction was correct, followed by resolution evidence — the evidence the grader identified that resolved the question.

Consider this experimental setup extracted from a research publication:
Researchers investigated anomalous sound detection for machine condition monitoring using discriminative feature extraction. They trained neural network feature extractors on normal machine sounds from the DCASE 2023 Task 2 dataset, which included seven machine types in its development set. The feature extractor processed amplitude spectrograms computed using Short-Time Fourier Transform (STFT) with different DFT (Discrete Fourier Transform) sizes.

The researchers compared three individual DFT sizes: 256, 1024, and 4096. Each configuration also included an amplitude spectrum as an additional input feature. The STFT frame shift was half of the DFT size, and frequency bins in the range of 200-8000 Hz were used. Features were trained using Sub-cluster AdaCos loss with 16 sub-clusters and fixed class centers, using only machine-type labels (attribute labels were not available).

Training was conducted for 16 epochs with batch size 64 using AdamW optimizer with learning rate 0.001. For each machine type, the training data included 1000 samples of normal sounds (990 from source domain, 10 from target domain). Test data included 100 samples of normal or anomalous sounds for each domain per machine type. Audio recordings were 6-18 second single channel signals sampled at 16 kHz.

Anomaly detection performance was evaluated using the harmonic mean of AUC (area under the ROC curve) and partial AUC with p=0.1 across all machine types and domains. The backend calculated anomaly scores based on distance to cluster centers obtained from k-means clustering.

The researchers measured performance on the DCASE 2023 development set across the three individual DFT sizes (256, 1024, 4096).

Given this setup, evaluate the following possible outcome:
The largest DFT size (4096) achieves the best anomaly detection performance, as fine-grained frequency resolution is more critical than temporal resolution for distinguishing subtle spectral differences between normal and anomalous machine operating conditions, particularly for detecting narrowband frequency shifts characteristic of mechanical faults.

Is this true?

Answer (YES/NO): YES